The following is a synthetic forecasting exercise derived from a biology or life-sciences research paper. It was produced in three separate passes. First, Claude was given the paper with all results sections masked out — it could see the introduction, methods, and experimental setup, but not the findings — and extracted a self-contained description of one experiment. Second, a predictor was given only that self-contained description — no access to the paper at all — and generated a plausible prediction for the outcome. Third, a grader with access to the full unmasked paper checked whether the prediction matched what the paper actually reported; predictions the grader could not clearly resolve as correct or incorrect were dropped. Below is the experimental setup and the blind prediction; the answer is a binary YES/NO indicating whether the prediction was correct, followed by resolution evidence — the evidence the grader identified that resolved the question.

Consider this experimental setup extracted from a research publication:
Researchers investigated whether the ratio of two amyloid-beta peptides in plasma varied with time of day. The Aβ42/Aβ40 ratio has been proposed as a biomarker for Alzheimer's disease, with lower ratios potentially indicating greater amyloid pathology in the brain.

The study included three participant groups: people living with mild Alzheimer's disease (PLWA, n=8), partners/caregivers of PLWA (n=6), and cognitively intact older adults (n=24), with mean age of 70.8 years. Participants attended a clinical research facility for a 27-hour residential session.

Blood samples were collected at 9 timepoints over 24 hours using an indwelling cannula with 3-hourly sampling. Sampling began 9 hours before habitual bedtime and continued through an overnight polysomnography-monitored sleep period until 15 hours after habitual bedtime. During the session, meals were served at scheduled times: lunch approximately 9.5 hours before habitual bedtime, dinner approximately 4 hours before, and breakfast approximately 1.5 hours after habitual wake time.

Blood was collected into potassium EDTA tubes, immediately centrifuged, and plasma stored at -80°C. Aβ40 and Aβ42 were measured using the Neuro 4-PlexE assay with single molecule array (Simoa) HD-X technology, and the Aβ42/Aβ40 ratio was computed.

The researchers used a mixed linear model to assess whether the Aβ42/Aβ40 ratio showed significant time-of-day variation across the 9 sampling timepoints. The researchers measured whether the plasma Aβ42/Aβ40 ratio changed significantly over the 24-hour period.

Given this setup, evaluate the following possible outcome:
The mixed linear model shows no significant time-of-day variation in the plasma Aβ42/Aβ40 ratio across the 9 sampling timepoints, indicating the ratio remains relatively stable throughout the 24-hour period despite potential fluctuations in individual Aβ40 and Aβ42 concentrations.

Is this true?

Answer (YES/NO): NO